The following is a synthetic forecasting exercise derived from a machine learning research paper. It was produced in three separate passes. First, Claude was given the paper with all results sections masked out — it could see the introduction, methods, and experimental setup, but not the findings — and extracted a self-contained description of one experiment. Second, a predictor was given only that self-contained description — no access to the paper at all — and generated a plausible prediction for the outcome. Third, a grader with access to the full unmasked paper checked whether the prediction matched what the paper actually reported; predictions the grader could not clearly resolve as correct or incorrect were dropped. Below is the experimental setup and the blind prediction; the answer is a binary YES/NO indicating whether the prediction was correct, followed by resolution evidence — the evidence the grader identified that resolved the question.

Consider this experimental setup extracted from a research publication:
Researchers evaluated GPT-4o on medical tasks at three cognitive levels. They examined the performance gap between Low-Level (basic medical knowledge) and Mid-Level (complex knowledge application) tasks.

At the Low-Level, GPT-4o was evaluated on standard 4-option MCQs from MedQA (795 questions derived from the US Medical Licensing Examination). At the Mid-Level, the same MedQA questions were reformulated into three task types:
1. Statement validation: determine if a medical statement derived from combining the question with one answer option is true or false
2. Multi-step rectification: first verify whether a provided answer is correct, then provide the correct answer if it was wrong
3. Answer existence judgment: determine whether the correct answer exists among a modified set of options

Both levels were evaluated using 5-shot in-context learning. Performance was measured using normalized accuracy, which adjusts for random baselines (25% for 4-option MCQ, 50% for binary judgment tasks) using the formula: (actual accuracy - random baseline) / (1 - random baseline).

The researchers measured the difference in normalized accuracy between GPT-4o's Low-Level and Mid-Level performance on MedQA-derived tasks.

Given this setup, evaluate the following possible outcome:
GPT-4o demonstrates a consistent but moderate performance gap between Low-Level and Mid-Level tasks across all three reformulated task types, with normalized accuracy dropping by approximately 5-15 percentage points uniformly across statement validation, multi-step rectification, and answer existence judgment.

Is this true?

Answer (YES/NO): NO